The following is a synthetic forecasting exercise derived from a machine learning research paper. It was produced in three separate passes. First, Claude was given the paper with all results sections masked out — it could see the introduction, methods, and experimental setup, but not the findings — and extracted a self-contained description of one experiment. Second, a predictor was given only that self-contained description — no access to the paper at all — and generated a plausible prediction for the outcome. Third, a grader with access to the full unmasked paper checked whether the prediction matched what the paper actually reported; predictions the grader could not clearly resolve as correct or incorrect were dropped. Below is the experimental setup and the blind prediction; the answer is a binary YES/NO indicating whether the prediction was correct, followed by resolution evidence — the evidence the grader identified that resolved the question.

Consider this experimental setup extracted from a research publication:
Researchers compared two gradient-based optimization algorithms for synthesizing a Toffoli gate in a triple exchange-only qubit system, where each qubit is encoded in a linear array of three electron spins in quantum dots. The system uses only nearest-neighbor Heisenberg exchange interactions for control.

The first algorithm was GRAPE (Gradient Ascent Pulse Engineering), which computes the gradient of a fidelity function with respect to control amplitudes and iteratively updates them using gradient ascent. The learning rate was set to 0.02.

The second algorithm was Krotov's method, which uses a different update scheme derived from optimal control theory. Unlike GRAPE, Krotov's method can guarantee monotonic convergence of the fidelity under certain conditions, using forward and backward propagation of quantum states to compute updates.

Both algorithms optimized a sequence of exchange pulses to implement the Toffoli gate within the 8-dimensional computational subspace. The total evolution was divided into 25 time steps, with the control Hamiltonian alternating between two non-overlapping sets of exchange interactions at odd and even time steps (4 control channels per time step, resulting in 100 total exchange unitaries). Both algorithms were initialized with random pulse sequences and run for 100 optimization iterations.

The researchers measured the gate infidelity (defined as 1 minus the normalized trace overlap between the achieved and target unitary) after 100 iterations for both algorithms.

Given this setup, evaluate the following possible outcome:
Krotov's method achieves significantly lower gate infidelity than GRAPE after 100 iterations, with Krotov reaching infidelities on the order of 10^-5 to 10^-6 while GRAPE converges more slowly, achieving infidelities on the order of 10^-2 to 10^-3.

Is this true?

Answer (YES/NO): NO